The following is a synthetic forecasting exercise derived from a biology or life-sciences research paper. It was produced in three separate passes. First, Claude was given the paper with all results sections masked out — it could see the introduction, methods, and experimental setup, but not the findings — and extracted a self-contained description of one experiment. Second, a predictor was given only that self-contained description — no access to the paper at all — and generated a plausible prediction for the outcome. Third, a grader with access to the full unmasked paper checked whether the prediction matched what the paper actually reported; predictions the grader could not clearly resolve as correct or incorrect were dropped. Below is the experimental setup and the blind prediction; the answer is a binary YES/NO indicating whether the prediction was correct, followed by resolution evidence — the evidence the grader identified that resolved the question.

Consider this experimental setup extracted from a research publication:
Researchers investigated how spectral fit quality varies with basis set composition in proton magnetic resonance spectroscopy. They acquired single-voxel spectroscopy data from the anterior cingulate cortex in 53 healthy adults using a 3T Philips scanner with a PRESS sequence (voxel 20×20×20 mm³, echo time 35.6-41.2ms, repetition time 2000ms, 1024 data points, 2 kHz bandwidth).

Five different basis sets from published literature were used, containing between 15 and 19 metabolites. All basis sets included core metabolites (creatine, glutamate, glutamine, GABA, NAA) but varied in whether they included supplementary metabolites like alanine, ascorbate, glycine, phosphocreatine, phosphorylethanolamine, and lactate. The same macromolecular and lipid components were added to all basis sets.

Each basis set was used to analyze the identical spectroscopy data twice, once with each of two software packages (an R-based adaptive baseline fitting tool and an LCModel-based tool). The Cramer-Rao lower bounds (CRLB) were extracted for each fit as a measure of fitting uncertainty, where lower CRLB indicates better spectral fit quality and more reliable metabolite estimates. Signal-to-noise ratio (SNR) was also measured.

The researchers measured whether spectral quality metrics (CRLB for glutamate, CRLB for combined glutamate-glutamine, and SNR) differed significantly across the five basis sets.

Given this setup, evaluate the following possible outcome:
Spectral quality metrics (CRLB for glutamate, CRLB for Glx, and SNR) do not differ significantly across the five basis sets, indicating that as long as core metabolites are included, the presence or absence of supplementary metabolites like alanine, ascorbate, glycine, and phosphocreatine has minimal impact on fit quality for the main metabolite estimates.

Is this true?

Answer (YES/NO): NO